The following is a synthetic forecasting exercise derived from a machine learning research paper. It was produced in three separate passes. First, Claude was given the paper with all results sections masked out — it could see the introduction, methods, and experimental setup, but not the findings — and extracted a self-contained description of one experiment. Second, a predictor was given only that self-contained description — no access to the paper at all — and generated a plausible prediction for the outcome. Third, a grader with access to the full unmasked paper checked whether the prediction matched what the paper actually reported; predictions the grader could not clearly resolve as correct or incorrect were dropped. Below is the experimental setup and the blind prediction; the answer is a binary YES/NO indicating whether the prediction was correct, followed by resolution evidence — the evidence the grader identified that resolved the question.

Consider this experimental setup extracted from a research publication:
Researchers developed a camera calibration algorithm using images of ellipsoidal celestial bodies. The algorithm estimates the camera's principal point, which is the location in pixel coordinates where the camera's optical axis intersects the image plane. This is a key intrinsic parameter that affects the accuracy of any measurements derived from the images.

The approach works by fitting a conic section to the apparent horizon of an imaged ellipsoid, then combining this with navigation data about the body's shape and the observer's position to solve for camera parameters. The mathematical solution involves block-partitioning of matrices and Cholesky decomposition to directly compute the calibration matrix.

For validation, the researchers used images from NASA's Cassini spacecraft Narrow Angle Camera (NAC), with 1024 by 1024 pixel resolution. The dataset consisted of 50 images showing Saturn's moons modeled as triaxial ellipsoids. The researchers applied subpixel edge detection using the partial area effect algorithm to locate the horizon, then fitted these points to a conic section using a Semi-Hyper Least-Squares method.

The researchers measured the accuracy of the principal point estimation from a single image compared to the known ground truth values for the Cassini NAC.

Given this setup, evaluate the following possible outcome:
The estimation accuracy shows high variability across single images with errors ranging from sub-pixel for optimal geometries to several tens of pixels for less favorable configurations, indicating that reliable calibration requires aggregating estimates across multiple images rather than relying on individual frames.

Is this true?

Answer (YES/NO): NO